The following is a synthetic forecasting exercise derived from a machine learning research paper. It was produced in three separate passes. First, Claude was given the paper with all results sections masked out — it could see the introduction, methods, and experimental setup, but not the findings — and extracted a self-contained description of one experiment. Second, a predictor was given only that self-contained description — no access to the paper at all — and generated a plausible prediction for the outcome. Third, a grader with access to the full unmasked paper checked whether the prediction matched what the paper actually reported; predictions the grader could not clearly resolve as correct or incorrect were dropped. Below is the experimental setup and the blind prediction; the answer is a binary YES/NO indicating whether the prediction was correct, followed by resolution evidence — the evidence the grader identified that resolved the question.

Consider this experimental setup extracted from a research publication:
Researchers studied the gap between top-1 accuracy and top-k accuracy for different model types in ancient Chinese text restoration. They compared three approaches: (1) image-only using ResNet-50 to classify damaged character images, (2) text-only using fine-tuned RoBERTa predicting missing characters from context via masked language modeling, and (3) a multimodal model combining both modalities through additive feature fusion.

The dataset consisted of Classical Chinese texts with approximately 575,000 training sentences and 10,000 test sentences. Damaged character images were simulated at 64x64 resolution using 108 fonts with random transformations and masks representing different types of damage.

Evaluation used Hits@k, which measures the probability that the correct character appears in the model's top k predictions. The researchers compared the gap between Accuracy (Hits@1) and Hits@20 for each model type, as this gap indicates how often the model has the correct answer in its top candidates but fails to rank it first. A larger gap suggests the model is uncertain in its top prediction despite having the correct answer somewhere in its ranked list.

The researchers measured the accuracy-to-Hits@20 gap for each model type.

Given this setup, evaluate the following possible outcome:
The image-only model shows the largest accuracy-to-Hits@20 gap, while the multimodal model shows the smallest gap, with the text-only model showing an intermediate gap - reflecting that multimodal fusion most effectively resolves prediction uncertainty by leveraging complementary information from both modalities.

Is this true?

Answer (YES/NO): NO